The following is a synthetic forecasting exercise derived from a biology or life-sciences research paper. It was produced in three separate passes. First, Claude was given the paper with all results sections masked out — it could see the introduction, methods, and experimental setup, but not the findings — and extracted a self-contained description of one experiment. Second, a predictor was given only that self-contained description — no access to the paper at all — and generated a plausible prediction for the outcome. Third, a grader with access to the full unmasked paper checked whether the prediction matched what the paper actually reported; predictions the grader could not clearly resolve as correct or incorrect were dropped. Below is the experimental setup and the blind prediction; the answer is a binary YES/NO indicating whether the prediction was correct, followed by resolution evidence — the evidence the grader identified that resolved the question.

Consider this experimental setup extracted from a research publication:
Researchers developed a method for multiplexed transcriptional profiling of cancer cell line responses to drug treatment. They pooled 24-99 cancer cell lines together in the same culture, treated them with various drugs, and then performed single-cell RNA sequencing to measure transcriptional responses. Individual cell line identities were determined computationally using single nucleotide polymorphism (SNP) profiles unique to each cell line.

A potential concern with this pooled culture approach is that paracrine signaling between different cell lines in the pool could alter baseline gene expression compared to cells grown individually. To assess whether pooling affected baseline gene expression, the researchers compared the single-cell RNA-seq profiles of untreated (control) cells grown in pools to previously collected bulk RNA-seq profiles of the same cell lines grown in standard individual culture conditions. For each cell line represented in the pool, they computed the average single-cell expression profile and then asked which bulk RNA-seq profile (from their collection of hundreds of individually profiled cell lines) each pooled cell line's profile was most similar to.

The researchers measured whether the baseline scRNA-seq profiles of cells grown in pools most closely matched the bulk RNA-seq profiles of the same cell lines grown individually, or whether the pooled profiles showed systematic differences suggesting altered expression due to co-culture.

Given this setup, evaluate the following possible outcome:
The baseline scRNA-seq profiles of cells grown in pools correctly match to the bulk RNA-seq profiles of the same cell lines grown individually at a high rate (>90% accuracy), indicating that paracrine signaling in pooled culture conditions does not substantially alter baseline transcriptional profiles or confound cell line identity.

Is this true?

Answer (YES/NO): YES